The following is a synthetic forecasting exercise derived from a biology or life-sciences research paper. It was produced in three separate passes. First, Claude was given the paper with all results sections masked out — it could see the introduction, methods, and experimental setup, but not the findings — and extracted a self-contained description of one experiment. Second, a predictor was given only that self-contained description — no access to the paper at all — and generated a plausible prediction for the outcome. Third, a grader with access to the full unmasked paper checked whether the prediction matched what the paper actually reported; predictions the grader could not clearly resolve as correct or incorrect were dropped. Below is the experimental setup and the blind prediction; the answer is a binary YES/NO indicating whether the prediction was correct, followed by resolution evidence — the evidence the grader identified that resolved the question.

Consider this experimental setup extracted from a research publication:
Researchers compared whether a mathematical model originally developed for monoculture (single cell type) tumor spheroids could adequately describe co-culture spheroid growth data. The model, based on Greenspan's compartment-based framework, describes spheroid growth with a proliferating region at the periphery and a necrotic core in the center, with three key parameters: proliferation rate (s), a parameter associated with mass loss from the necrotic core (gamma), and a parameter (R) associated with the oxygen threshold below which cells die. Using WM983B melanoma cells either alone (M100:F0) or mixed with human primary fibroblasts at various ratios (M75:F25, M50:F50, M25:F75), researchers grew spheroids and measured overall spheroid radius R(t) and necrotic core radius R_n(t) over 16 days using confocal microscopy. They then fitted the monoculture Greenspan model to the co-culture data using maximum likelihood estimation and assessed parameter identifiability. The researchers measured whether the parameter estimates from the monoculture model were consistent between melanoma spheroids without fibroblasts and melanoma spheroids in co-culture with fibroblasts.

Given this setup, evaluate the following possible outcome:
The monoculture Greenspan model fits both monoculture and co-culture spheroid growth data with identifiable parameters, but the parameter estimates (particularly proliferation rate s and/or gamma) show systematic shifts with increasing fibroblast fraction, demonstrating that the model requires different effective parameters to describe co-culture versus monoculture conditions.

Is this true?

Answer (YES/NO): NO